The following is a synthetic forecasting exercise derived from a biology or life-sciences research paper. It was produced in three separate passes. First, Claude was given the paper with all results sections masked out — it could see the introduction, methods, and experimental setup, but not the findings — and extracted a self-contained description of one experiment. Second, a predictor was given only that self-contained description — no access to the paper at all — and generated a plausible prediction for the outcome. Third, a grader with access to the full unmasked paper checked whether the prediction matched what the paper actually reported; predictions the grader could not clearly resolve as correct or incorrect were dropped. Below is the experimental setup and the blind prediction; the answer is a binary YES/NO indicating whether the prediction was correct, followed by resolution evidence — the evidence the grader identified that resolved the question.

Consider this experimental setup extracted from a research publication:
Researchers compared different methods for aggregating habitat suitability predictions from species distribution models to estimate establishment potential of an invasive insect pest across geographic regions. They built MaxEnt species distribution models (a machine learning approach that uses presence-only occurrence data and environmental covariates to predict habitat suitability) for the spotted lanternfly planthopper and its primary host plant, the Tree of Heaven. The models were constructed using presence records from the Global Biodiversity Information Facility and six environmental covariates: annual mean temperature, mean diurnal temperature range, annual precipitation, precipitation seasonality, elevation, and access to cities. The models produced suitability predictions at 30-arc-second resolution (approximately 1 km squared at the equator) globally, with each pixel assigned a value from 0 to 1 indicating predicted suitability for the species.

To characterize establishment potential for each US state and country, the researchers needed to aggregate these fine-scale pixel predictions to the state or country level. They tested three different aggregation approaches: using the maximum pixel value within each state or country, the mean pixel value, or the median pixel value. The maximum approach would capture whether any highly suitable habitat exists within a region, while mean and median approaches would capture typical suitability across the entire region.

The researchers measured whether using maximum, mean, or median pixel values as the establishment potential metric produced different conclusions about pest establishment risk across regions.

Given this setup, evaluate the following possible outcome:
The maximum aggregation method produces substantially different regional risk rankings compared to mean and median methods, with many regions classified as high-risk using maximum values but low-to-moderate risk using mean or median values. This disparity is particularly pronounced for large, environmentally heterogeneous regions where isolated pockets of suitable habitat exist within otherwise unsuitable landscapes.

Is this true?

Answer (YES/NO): NO